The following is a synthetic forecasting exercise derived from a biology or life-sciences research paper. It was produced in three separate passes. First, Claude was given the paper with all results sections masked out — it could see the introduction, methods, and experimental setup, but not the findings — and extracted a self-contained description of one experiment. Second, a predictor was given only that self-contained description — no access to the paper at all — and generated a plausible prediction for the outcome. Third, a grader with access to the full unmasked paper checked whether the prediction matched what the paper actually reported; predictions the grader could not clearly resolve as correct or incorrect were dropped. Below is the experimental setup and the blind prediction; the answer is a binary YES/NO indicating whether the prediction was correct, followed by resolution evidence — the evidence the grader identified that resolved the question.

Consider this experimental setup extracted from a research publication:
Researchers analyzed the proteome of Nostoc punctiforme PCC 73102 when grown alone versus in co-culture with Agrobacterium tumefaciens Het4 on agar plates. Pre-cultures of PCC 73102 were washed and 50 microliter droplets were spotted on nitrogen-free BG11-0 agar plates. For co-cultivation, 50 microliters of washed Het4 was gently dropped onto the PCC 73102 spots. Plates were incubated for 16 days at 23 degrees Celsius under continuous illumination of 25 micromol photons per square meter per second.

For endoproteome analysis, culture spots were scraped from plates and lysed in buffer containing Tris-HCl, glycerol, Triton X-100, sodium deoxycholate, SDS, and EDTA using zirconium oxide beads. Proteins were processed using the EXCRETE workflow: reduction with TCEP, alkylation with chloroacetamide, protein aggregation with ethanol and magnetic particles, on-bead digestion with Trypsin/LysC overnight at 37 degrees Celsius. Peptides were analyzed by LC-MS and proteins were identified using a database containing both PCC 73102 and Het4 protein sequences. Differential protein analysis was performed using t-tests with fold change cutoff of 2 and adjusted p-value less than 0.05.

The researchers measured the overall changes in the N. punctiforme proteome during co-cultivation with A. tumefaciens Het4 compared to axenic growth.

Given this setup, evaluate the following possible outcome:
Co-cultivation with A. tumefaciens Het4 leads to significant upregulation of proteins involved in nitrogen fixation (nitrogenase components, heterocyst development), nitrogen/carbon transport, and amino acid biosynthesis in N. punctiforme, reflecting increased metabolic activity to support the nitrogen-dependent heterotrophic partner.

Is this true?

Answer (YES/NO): NO